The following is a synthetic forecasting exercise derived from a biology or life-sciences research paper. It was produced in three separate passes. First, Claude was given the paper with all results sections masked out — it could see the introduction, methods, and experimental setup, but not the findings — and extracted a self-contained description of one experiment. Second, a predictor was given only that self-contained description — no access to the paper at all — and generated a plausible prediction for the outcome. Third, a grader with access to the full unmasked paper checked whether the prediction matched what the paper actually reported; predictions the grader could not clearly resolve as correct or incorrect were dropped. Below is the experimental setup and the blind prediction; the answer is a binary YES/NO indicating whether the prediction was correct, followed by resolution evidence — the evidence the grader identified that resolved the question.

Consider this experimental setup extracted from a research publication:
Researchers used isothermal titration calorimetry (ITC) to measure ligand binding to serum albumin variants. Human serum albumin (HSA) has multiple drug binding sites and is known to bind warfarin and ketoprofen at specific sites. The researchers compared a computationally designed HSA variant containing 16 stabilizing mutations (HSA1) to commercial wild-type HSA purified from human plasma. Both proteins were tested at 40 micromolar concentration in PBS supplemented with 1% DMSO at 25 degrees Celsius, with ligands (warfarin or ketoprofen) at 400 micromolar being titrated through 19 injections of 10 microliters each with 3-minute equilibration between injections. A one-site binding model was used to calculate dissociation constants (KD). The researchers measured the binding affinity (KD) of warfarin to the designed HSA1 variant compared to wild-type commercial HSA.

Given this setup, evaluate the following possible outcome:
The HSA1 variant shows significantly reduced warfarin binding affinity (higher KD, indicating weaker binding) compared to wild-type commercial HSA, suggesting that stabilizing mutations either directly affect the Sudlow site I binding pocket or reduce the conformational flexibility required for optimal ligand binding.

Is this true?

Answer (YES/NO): NO